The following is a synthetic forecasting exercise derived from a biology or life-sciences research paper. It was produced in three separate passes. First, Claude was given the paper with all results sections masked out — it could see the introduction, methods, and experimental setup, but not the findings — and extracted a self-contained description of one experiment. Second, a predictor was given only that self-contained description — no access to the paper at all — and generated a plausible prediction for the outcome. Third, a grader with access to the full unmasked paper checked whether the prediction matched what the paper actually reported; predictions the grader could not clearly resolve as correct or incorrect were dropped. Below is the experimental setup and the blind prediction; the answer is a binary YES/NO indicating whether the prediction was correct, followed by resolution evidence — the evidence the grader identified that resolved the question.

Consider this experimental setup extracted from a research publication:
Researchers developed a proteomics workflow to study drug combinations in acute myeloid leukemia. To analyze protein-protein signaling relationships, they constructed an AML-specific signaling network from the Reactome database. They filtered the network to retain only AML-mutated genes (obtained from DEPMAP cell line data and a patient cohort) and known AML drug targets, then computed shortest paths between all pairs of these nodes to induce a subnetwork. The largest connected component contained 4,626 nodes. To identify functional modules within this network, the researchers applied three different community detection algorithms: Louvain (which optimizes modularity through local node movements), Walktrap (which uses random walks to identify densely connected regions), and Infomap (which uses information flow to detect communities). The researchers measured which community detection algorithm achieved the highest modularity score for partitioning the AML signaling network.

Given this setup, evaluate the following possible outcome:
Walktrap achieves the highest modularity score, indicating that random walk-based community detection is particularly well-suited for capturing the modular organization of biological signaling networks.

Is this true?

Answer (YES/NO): YES